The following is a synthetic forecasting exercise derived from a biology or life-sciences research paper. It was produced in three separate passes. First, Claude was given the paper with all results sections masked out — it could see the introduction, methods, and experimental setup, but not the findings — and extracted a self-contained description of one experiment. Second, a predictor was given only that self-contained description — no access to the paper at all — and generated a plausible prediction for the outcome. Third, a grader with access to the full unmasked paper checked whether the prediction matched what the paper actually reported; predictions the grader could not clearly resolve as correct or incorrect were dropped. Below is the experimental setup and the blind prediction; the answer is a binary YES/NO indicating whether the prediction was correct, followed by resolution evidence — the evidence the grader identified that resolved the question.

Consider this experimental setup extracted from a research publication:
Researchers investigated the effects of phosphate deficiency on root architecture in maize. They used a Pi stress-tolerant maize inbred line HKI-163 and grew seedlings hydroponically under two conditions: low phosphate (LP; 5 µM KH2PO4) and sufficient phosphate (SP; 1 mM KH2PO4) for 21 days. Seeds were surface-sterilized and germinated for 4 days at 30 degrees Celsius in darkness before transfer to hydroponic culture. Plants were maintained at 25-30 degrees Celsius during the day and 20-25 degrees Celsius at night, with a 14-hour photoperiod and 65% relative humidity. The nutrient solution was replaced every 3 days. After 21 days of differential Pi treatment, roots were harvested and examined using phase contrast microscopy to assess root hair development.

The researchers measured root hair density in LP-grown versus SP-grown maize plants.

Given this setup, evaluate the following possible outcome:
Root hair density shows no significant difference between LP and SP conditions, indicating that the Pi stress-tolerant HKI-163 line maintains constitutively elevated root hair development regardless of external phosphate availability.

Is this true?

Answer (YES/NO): NO